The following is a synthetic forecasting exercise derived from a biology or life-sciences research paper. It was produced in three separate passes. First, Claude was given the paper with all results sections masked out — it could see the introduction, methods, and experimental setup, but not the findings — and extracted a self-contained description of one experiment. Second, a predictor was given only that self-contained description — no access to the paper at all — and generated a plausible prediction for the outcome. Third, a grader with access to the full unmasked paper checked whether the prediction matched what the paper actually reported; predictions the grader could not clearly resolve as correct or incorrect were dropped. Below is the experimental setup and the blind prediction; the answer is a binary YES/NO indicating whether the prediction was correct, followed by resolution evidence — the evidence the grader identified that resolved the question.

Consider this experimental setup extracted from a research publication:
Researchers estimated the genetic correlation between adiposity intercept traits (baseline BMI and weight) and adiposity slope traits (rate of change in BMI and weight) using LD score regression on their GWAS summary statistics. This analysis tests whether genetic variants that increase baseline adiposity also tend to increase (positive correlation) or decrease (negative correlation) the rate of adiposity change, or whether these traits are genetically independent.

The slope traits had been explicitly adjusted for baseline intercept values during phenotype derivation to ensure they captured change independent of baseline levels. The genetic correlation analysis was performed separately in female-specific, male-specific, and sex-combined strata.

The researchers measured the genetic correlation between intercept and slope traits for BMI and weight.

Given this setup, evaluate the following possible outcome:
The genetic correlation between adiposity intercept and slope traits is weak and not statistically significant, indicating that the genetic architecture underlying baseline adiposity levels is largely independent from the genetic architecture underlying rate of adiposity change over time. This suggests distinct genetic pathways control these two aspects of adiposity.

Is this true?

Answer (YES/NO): NO